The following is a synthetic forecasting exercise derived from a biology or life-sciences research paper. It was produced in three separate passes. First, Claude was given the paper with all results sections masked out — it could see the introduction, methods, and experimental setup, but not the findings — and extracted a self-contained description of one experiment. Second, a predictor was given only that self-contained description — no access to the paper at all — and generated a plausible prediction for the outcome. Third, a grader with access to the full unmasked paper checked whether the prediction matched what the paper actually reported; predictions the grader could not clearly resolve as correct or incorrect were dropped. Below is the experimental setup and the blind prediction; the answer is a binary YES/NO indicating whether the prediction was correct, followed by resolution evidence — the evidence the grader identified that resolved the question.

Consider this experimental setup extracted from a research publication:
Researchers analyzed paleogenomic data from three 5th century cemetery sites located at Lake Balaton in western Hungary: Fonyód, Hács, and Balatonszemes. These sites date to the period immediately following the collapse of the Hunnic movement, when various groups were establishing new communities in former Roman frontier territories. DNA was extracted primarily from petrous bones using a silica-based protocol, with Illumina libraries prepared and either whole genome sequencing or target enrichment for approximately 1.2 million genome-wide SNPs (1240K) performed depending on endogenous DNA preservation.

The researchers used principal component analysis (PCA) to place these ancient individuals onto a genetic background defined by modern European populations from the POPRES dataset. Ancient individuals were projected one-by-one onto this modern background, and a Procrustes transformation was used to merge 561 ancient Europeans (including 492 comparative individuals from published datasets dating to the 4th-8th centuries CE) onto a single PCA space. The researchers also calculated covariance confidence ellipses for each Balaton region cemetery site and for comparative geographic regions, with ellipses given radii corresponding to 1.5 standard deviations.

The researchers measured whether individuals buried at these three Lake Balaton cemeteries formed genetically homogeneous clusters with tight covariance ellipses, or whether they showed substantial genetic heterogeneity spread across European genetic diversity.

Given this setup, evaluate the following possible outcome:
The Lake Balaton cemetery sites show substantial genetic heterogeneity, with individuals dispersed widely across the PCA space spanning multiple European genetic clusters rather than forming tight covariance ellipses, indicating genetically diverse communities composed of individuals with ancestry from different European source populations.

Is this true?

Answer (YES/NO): YES